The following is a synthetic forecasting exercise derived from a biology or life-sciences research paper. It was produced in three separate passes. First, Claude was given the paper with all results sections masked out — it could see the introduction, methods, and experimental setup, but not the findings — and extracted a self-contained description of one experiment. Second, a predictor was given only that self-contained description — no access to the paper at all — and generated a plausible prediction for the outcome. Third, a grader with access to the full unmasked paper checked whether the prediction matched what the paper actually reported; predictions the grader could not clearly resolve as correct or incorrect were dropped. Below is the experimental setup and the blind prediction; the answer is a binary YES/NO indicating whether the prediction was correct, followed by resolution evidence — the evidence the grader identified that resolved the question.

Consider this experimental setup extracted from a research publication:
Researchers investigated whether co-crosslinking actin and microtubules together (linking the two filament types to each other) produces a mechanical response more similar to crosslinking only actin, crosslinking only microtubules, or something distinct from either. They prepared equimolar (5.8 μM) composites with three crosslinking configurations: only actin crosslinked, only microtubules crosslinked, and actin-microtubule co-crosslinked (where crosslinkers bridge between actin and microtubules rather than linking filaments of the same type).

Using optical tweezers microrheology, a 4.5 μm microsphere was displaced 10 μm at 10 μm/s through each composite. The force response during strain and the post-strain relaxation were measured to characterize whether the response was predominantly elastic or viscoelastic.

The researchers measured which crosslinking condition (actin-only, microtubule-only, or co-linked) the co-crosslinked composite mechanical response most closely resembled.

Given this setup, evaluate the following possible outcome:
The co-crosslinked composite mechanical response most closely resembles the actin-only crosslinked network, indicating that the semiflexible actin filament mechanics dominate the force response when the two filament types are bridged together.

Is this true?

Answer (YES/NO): NO